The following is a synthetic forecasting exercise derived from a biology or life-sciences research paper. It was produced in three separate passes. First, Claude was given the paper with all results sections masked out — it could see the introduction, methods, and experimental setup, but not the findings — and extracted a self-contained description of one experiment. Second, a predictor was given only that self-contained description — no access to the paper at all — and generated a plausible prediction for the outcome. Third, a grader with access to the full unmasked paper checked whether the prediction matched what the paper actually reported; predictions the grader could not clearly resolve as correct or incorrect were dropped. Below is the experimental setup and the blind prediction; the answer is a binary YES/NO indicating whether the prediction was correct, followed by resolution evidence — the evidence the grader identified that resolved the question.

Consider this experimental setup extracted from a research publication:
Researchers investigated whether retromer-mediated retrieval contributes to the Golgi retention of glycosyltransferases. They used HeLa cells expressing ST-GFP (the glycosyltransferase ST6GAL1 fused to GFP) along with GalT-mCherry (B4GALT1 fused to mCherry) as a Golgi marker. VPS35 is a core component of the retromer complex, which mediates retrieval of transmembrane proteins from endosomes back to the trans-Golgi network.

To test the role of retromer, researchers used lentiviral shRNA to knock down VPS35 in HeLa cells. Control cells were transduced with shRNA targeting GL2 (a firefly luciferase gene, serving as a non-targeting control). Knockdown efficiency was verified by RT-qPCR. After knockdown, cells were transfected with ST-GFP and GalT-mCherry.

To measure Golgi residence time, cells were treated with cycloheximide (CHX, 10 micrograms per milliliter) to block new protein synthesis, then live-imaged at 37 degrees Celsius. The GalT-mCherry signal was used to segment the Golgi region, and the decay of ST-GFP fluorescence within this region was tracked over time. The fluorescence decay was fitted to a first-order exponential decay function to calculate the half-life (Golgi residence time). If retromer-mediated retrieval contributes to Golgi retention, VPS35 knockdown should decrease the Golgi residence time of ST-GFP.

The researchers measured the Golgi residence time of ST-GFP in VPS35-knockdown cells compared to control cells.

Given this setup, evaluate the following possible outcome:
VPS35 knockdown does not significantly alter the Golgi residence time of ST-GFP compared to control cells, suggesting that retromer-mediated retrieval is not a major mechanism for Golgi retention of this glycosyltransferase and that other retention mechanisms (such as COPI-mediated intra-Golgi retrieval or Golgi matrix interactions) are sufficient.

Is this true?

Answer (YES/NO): YES